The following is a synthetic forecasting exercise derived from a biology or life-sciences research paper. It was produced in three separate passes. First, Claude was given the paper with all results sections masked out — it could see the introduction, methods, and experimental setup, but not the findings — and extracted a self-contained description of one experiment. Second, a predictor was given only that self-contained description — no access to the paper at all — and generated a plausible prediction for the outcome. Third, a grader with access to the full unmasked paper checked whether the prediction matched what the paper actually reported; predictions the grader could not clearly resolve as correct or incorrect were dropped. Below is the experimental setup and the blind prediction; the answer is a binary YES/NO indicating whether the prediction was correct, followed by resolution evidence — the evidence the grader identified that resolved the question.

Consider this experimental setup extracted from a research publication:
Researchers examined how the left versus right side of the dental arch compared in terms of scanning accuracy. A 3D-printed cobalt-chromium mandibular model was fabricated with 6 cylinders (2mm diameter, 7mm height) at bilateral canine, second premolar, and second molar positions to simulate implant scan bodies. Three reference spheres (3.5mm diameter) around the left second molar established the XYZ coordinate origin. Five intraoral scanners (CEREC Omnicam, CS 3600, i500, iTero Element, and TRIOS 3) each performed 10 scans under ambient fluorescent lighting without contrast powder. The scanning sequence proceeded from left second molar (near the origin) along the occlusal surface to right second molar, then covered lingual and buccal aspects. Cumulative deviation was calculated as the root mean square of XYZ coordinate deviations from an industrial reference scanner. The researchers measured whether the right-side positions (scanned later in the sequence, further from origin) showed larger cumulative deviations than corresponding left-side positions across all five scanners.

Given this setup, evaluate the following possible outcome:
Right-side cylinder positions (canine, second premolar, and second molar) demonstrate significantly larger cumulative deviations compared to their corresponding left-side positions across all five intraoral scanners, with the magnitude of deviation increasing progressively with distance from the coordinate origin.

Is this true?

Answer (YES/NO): YES